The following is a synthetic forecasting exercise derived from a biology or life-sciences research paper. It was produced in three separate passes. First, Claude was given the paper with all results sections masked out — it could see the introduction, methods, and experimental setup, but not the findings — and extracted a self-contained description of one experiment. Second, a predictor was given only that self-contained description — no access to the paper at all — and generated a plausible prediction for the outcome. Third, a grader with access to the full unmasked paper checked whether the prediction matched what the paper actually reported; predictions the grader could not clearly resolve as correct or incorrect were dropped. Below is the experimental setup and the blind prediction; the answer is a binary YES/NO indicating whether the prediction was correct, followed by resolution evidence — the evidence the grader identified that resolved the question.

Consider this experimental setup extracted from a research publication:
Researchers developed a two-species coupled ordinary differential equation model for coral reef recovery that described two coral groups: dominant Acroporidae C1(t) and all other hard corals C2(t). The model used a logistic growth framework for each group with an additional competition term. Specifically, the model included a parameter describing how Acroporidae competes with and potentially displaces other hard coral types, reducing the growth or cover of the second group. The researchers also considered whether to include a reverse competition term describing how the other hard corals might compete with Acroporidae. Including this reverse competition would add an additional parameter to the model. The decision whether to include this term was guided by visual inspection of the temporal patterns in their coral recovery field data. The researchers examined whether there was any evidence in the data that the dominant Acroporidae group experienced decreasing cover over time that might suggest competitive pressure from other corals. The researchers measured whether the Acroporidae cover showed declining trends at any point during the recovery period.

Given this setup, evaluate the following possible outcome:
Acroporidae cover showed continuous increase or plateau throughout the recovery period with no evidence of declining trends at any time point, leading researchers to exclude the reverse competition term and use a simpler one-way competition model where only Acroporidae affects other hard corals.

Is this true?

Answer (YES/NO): YES